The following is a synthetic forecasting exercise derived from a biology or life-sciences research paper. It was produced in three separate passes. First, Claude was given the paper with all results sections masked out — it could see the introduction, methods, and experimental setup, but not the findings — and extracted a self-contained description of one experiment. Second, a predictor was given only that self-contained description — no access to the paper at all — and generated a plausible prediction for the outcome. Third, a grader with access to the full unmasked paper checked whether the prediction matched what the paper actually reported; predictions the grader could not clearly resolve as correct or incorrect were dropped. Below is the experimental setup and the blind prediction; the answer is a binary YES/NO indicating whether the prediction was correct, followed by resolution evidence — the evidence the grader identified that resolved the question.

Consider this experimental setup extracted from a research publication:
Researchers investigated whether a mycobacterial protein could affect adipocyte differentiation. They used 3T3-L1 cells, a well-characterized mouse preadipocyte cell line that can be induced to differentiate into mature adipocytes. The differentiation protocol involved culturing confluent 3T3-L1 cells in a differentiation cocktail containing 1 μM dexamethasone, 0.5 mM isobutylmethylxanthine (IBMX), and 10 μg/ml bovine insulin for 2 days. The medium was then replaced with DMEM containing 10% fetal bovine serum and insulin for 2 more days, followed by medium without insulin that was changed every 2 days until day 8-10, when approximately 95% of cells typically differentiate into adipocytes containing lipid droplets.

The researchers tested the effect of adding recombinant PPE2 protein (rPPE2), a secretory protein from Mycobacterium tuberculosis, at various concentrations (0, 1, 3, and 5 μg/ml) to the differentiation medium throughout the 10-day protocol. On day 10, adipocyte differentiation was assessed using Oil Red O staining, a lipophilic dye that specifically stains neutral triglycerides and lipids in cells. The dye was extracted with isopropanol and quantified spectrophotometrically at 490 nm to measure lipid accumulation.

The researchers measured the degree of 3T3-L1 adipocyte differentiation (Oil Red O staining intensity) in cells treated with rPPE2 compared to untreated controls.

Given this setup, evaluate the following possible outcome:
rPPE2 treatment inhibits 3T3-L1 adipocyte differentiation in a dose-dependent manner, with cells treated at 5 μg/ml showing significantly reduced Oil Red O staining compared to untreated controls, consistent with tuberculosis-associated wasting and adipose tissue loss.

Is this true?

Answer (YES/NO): YES